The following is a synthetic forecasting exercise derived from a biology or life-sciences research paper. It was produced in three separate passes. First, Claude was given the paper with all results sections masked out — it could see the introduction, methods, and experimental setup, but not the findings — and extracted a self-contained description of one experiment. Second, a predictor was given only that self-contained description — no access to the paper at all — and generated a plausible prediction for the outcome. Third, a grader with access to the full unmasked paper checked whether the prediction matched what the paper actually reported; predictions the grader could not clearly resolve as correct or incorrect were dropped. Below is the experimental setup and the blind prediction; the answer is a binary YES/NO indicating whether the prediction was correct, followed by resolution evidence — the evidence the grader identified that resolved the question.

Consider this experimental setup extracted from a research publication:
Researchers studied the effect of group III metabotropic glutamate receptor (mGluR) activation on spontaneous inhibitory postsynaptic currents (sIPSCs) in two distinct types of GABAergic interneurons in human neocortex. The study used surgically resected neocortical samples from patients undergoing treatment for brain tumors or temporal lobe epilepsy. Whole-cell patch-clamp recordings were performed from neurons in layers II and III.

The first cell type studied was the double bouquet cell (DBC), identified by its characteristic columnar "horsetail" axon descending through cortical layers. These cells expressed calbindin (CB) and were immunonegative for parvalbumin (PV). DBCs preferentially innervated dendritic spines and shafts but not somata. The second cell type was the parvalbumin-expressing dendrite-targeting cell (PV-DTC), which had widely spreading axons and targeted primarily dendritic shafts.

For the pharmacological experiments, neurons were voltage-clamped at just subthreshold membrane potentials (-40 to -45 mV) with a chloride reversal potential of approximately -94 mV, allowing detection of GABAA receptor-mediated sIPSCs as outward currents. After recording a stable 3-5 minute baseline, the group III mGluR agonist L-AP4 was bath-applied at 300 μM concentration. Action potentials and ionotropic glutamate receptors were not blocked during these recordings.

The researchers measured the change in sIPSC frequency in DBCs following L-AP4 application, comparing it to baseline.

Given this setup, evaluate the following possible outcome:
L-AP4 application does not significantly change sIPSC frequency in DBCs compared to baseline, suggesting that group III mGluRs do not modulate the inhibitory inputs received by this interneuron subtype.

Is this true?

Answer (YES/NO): NO